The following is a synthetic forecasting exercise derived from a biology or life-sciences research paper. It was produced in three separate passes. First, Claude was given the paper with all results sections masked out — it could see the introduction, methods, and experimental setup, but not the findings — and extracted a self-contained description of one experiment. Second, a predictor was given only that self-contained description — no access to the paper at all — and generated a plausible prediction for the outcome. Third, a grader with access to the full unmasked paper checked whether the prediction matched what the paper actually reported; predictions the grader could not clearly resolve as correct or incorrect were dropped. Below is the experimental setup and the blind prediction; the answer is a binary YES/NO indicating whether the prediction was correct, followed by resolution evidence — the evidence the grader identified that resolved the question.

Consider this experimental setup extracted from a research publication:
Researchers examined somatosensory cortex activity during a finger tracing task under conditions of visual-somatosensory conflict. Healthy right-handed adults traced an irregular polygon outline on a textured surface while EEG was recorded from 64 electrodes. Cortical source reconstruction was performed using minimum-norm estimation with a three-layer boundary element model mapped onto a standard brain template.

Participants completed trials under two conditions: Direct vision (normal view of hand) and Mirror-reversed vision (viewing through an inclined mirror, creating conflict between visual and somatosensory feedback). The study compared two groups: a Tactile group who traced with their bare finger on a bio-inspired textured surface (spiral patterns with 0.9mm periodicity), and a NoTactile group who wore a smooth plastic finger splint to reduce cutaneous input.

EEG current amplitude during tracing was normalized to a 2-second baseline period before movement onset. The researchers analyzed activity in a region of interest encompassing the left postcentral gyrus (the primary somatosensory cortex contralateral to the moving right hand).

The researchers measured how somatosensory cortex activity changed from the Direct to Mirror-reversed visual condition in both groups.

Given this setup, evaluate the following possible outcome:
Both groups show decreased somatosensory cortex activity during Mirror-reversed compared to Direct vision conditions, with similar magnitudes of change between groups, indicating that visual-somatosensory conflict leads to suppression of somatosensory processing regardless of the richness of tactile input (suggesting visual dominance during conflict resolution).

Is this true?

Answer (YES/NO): NO